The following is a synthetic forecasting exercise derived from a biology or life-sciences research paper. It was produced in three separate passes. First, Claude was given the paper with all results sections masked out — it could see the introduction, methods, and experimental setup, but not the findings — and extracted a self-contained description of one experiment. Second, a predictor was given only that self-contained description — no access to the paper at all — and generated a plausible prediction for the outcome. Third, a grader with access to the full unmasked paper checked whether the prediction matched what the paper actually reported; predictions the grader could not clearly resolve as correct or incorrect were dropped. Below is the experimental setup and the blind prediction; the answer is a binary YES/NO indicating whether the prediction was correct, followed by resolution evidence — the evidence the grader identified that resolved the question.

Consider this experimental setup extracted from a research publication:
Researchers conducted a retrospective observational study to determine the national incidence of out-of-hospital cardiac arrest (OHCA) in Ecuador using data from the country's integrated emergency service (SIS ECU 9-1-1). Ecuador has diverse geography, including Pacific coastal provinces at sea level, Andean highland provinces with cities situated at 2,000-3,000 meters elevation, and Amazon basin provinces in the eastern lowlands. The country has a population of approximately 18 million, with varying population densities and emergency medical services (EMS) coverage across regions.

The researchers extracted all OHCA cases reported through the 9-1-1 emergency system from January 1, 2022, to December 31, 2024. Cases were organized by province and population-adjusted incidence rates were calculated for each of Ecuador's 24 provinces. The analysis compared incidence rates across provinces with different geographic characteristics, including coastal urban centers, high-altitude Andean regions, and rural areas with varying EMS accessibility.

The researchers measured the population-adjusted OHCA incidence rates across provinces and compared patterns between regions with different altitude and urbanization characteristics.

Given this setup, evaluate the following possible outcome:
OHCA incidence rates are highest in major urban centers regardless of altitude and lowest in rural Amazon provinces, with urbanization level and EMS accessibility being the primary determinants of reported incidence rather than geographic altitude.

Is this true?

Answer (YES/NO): NO